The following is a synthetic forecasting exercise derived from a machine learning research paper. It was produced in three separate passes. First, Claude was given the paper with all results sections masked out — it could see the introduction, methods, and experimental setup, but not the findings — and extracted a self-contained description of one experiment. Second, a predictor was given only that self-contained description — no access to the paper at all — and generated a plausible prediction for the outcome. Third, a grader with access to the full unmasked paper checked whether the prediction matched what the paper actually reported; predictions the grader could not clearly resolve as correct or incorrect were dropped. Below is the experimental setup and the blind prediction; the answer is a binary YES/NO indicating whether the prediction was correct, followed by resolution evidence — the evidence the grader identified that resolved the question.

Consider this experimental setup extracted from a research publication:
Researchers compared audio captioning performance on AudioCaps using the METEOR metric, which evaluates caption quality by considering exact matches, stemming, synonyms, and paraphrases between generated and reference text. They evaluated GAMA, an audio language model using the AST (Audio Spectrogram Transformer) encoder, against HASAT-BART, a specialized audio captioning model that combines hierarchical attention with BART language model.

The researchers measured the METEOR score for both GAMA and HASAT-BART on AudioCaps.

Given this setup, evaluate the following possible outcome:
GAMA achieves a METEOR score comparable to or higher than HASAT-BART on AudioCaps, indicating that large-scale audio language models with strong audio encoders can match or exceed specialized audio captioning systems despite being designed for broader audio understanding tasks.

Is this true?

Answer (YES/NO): YES